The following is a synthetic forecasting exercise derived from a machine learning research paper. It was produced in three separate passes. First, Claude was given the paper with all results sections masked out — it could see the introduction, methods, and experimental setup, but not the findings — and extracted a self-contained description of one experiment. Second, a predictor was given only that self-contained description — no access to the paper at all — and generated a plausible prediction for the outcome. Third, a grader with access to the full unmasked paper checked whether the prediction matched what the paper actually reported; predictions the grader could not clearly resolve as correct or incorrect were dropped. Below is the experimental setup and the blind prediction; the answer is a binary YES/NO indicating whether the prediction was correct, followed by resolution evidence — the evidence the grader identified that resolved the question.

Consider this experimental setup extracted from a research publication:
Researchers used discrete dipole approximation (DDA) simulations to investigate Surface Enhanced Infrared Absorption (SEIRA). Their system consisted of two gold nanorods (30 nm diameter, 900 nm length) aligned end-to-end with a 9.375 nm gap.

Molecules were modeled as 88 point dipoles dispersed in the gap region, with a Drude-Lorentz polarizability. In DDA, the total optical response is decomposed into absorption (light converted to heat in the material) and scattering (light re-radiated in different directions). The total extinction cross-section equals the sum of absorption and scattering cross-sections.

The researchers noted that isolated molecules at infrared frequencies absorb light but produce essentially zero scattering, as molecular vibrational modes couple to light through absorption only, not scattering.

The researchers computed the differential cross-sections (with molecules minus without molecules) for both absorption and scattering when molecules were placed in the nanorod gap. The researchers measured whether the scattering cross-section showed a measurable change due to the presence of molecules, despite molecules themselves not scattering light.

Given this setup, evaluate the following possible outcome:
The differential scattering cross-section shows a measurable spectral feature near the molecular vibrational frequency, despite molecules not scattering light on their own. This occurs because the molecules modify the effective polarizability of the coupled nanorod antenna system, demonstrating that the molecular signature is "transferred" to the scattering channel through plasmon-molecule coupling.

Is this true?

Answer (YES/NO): YES